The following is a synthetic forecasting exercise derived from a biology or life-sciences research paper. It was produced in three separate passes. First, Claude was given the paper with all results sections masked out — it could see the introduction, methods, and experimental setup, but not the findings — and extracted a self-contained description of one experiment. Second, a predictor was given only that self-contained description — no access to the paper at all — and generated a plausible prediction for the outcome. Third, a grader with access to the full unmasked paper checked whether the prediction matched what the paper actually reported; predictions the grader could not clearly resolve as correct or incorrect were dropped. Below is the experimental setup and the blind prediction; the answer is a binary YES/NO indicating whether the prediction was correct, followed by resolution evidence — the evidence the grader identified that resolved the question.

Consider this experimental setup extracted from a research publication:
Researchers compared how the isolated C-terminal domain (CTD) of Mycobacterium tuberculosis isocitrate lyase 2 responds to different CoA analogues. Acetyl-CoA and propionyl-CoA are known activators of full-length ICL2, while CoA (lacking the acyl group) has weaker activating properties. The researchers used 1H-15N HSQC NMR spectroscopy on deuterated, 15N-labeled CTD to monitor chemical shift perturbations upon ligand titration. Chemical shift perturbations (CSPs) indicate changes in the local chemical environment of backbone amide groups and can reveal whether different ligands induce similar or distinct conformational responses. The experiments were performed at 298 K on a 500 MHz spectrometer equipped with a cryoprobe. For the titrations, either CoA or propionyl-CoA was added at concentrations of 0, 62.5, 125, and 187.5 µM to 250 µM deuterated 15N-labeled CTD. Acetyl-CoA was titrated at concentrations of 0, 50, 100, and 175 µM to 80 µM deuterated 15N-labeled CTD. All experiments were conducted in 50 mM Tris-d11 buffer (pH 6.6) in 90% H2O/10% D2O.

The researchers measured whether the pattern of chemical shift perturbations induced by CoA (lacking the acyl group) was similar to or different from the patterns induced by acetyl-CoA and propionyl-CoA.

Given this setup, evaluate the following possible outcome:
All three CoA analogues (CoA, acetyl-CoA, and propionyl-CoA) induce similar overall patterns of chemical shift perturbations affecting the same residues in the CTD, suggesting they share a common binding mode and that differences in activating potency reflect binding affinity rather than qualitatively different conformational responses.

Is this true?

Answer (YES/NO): YES